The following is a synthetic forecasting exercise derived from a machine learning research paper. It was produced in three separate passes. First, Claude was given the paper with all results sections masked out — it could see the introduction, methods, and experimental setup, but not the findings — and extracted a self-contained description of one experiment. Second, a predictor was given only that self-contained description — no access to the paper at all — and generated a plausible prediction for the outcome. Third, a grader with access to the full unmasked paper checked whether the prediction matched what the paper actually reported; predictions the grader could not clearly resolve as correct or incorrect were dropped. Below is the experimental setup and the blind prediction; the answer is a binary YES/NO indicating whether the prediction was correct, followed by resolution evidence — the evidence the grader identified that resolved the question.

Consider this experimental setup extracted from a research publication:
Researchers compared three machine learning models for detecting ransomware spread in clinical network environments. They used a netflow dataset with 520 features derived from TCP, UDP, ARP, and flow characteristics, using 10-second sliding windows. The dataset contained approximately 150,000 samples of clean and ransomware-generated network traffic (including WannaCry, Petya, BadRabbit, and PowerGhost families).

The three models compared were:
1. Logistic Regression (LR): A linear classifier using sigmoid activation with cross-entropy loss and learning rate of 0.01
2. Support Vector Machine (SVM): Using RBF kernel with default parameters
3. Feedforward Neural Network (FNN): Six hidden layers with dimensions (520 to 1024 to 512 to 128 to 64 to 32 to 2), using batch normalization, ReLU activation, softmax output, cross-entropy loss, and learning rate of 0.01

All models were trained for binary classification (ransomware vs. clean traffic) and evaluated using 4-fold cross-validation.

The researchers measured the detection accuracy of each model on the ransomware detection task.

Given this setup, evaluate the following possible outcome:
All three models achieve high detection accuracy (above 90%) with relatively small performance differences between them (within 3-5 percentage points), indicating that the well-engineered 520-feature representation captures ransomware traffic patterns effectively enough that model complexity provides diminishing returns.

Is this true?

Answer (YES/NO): YES